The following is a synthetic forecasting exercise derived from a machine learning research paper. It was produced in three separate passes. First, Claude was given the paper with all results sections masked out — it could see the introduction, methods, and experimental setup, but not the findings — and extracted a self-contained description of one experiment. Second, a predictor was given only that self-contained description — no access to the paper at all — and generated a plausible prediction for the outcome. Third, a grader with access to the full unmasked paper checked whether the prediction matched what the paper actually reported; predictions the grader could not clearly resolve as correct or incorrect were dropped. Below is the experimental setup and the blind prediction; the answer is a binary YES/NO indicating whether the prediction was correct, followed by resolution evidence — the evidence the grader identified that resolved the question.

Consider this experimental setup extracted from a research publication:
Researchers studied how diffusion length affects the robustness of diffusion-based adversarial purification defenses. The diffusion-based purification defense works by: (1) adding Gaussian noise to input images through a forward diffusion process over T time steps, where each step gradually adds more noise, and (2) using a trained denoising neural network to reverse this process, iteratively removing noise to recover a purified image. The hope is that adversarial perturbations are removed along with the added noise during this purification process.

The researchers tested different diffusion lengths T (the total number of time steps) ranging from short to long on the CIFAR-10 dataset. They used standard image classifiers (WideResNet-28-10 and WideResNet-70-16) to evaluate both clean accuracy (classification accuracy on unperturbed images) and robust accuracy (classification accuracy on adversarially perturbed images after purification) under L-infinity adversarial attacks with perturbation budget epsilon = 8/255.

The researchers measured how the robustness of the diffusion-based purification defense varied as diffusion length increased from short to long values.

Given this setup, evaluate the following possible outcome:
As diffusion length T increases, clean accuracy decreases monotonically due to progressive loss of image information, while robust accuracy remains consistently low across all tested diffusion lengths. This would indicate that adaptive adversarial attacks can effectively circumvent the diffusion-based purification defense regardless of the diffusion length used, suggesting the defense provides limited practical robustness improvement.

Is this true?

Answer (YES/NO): NO